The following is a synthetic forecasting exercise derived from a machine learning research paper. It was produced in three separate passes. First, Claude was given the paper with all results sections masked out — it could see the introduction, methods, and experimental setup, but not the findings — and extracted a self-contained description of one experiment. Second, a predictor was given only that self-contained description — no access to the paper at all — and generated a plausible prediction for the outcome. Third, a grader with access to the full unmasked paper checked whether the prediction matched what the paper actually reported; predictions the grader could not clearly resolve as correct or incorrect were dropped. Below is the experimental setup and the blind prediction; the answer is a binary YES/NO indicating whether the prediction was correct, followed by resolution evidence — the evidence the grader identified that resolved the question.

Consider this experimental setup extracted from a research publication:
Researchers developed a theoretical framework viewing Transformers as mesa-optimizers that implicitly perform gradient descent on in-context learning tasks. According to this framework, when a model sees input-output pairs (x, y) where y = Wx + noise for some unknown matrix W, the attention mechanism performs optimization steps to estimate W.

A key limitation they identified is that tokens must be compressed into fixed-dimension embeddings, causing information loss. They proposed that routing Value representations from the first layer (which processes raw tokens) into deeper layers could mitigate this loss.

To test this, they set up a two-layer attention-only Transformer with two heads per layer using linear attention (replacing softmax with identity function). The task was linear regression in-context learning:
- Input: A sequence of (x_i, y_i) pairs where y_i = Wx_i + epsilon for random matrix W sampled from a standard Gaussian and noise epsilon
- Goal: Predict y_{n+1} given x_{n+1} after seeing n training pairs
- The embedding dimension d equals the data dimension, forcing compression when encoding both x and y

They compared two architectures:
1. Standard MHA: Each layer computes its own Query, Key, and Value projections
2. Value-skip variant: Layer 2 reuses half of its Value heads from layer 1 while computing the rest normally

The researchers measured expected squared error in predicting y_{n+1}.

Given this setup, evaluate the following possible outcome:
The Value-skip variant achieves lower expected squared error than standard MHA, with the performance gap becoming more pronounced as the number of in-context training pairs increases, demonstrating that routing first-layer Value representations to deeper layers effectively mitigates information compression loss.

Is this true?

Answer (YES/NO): NO